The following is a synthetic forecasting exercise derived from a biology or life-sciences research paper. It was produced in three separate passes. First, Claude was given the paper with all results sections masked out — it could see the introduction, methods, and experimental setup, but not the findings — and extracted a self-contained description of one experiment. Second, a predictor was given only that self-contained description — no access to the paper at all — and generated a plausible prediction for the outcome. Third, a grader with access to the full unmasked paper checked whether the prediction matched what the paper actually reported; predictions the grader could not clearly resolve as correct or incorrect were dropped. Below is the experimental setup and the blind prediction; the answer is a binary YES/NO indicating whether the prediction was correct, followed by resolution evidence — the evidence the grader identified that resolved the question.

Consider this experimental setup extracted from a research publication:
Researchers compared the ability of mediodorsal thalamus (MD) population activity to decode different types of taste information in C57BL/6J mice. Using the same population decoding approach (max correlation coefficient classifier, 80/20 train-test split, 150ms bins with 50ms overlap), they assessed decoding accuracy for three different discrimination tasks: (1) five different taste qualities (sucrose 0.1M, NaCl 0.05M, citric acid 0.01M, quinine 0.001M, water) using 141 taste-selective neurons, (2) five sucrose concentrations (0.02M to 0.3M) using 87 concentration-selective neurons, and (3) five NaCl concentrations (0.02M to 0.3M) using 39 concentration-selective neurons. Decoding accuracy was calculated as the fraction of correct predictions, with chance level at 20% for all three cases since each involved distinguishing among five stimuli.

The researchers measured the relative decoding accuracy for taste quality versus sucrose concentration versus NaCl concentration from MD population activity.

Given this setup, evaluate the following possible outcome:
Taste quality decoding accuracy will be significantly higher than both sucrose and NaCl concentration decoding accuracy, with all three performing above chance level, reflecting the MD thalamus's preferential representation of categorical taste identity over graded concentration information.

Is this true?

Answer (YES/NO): YES